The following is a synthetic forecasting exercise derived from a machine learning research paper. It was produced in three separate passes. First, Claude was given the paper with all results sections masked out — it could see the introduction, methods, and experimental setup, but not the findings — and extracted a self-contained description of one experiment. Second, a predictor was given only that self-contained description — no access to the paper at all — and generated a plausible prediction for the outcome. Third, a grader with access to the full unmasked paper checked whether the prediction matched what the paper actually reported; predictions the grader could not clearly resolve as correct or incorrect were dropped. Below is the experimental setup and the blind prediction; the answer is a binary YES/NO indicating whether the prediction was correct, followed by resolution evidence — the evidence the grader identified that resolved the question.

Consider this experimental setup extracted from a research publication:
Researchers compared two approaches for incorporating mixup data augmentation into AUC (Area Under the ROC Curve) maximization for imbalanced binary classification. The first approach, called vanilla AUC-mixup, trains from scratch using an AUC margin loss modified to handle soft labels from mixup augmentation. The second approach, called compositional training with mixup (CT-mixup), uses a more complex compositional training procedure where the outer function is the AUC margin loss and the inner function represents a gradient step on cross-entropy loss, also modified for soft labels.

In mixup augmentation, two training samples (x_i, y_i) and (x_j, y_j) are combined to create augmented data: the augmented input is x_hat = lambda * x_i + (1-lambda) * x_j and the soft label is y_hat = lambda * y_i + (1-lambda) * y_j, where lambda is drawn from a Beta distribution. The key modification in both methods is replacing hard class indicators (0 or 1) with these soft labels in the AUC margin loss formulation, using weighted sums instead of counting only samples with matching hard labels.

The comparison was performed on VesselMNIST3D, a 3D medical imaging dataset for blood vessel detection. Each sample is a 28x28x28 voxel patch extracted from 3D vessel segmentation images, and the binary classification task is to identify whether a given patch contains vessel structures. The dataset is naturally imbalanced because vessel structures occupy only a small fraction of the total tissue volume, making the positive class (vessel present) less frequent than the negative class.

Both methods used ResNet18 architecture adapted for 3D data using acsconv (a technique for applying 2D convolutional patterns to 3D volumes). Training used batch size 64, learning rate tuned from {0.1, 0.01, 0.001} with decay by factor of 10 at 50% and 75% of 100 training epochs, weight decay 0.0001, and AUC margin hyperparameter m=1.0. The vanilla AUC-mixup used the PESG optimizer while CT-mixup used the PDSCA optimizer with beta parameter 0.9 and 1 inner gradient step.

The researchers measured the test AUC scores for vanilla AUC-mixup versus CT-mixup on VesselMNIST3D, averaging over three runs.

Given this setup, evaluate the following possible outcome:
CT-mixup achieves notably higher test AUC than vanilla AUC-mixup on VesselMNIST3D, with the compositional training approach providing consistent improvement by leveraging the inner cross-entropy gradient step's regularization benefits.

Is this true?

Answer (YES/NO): NO